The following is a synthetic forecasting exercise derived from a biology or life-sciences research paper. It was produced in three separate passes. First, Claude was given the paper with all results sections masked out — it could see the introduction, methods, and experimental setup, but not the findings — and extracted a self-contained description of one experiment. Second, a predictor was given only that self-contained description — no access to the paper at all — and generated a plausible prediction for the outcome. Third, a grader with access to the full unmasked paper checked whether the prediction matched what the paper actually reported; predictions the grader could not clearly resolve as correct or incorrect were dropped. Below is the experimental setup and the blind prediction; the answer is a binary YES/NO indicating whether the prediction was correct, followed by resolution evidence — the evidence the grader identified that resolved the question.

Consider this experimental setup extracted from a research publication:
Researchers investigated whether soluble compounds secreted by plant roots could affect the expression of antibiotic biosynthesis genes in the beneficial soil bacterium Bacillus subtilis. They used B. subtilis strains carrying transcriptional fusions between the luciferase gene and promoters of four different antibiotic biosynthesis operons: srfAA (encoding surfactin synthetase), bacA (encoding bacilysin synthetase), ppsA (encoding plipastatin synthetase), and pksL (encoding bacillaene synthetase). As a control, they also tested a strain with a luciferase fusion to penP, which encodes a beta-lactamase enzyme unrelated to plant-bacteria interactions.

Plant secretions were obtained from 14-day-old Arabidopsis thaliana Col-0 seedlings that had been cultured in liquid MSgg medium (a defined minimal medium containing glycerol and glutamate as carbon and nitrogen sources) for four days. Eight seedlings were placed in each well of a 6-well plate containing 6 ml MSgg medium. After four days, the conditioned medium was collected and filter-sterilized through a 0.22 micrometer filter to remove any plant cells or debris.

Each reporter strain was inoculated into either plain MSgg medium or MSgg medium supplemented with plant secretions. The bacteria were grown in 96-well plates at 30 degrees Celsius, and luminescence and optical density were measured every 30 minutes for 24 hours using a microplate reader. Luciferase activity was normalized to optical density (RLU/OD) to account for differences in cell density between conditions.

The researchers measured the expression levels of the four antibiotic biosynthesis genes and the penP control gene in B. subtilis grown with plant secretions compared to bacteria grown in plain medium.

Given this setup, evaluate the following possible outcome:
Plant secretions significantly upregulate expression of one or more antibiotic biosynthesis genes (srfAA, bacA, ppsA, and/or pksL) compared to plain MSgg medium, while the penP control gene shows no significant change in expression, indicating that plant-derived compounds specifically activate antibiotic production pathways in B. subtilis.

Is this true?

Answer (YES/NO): YES